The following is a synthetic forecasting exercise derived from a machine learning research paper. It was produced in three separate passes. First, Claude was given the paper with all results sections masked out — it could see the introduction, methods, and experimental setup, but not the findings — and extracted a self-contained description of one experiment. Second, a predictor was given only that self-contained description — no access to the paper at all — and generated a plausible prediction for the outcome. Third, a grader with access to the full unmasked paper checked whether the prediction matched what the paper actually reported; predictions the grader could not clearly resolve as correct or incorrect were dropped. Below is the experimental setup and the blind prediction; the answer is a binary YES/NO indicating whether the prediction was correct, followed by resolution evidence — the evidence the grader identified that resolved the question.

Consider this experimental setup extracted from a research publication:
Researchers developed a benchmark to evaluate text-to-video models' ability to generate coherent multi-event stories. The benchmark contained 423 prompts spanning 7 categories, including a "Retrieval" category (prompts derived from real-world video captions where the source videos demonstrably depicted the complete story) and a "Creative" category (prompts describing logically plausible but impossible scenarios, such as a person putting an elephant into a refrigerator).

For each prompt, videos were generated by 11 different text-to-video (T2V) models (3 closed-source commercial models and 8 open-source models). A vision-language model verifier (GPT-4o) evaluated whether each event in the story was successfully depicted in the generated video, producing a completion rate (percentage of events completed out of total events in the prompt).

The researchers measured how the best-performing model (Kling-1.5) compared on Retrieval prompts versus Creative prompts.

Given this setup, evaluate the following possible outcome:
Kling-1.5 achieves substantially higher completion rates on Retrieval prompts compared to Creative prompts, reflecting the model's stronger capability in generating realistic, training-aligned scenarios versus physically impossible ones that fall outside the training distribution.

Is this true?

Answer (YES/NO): NO